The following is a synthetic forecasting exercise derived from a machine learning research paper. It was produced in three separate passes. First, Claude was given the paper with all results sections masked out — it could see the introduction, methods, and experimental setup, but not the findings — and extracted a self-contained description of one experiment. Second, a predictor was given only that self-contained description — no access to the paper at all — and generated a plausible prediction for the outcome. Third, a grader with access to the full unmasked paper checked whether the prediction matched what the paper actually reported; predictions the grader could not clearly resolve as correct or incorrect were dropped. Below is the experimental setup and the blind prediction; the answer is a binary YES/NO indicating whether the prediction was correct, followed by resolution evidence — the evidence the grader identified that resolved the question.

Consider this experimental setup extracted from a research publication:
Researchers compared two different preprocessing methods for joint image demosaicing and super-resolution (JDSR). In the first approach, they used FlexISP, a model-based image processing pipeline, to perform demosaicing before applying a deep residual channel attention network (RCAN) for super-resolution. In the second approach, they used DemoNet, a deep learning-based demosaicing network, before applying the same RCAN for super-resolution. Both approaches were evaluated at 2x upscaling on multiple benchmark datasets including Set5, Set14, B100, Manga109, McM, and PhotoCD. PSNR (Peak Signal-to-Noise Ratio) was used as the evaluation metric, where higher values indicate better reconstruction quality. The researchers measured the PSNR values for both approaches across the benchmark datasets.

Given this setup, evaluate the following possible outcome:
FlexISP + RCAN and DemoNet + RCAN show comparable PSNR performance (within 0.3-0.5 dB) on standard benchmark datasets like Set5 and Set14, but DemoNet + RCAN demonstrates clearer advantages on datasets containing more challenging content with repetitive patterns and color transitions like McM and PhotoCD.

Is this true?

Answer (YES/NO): NO